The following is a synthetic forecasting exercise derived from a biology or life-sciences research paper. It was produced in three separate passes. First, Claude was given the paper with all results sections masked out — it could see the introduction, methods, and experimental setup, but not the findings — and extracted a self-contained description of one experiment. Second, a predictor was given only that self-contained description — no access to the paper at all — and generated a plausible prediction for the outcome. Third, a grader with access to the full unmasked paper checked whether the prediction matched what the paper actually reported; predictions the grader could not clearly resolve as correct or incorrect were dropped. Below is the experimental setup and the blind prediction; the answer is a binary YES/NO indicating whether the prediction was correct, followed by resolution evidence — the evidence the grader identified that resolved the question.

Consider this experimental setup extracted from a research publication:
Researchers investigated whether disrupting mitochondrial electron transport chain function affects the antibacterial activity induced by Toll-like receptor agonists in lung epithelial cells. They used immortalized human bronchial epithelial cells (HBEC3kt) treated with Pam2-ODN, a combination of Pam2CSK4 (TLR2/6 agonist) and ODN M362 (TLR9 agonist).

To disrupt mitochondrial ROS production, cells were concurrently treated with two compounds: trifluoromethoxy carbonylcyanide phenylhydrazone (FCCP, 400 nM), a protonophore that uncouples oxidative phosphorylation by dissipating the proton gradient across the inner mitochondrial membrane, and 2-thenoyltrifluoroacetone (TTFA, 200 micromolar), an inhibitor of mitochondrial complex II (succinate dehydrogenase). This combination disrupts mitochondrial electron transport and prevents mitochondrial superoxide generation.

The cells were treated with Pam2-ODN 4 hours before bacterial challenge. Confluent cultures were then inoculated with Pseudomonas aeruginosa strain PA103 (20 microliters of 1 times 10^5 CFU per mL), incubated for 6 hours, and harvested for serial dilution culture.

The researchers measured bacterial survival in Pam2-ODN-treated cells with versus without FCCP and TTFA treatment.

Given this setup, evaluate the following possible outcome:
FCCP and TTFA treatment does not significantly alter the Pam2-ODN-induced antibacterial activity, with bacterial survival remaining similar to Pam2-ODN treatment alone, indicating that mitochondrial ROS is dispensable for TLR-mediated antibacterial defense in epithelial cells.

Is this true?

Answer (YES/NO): NO